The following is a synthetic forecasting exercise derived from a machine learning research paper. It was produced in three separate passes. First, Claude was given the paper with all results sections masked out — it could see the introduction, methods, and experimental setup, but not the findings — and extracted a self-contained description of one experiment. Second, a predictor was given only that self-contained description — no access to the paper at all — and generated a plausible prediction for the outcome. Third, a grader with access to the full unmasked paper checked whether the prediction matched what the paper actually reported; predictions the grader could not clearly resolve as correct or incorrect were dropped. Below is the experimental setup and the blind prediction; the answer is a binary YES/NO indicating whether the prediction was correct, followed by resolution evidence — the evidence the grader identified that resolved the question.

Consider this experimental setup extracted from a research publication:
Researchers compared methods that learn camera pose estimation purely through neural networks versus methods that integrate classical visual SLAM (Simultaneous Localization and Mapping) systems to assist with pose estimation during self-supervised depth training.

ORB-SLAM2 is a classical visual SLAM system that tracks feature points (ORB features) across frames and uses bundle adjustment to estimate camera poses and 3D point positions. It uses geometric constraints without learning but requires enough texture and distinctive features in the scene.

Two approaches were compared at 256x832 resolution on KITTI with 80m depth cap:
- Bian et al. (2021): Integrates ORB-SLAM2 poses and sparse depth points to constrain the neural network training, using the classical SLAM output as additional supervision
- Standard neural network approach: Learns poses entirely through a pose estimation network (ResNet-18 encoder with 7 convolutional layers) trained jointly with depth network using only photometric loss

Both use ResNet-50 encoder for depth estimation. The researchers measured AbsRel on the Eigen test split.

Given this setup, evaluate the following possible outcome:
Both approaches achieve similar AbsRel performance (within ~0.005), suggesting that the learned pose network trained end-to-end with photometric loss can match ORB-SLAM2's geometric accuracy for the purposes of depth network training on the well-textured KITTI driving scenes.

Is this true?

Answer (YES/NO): NO